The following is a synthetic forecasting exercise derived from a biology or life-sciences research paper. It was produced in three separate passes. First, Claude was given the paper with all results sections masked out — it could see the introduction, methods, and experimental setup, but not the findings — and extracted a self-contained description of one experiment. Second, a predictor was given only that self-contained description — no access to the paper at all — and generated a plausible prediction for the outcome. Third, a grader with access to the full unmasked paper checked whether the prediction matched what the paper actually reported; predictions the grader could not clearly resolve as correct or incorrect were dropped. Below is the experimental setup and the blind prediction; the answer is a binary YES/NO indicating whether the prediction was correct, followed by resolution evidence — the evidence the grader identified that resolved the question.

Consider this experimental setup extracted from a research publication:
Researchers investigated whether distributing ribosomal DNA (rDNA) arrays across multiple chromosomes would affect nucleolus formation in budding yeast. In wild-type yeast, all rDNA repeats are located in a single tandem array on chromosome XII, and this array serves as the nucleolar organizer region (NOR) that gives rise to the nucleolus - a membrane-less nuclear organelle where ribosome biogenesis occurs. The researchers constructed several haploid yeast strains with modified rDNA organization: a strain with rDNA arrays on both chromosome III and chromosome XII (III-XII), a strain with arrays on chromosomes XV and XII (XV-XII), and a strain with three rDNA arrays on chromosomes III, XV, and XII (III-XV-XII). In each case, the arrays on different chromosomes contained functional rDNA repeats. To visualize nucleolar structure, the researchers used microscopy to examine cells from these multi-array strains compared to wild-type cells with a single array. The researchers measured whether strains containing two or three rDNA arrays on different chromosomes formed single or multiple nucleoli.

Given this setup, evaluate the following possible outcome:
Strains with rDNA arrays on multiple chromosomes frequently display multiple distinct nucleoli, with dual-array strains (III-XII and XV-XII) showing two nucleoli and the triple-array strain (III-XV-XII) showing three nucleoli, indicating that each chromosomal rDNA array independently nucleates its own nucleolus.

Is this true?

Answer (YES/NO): NO